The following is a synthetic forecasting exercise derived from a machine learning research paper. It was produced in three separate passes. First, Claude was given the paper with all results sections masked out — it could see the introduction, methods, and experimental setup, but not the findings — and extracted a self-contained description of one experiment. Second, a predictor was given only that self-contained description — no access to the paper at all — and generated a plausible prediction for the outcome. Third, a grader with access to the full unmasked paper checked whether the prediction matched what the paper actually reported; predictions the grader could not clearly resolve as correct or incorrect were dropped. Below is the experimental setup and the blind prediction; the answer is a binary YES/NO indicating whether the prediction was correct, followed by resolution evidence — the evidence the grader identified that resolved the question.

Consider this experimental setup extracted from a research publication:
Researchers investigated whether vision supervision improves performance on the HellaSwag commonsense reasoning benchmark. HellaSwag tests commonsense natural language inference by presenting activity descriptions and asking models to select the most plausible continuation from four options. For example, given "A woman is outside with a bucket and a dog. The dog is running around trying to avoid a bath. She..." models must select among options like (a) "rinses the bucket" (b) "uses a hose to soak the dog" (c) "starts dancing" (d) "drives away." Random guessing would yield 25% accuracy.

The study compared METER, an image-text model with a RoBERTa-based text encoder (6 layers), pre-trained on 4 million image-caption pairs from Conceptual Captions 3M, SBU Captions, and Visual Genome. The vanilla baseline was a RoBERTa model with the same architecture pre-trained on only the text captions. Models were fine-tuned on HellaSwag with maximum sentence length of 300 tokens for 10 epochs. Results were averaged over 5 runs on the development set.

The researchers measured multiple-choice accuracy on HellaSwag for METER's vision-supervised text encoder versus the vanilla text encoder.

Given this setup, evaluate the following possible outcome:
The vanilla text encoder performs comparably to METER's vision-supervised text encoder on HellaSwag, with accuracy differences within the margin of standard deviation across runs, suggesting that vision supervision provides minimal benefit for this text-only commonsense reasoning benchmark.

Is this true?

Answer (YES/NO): NO